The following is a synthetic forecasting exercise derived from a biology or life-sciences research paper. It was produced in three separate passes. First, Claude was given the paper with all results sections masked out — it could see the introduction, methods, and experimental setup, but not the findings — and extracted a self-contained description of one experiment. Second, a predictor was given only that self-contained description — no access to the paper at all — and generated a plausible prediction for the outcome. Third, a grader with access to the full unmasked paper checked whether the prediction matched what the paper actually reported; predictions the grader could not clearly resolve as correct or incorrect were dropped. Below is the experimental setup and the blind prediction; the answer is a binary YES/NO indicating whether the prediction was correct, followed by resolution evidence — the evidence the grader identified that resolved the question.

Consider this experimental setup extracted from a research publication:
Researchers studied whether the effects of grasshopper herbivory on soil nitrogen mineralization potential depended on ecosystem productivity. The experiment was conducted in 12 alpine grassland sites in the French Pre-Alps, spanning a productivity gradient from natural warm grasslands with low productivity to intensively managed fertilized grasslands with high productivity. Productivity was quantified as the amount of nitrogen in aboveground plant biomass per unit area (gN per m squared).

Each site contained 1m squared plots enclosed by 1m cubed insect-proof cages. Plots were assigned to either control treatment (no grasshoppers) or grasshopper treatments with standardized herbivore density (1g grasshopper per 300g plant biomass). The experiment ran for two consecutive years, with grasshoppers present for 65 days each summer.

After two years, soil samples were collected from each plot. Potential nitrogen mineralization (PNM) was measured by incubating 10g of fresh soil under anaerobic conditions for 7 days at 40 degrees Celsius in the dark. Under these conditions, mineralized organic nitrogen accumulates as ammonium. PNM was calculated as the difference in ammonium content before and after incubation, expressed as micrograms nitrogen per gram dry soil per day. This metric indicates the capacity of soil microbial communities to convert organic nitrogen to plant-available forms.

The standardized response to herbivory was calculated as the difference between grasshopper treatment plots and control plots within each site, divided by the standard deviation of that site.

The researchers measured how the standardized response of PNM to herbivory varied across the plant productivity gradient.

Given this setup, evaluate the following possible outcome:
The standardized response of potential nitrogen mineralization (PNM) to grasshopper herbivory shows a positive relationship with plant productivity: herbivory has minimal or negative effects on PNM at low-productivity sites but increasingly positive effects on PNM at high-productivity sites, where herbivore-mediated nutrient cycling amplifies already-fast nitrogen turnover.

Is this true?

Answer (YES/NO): NO